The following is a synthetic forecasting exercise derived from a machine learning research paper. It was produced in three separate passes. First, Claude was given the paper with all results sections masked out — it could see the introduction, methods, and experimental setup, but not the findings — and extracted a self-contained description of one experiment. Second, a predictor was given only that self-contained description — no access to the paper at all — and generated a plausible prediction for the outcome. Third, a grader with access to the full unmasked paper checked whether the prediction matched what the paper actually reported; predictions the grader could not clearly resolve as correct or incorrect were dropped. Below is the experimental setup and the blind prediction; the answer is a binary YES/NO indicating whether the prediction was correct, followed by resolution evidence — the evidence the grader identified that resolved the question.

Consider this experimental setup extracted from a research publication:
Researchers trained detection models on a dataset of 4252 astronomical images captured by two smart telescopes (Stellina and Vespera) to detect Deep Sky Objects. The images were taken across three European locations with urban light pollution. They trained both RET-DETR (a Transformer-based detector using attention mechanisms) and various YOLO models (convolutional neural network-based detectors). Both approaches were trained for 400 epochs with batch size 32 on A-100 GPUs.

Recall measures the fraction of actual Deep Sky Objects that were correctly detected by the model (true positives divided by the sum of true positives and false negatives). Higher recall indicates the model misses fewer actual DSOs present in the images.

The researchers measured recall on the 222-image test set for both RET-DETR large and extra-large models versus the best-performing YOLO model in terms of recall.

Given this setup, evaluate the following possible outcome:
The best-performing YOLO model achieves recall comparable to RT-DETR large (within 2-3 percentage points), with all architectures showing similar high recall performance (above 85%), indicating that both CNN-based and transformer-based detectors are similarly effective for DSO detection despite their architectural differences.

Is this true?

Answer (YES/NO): NO